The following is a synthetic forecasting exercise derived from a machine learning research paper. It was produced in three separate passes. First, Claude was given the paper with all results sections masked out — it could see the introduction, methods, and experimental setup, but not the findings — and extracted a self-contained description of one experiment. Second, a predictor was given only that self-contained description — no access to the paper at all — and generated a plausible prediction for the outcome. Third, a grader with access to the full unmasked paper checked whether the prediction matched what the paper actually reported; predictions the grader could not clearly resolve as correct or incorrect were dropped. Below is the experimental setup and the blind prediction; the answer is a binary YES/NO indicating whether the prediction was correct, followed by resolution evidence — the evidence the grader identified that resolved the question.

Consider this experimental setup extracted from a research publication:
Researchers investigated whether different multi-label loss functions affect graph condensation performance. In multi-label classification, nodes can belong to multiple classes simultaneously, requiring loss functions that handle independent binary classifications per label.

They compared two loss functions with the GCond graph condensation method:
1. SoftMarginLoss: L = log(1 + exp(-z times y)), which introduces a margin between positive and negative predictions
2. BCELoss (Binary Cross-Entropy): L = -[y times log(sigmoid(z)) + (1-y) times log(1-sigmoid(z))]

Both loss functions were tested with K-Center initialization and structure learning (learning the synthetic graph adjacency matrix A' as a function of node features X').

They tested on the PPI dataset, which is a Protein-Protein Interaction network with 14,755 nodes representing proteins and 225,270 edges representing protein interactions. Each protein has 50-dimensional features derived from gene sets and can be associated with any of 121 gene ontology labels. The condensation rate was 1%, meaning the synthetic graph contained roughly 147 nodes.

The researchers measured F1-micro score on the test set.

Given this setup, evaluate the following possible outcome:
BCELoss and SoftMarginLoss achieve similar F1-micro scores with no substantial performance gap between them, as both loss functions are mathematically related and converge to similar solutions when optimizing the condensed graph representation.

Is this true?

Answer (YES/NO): NO